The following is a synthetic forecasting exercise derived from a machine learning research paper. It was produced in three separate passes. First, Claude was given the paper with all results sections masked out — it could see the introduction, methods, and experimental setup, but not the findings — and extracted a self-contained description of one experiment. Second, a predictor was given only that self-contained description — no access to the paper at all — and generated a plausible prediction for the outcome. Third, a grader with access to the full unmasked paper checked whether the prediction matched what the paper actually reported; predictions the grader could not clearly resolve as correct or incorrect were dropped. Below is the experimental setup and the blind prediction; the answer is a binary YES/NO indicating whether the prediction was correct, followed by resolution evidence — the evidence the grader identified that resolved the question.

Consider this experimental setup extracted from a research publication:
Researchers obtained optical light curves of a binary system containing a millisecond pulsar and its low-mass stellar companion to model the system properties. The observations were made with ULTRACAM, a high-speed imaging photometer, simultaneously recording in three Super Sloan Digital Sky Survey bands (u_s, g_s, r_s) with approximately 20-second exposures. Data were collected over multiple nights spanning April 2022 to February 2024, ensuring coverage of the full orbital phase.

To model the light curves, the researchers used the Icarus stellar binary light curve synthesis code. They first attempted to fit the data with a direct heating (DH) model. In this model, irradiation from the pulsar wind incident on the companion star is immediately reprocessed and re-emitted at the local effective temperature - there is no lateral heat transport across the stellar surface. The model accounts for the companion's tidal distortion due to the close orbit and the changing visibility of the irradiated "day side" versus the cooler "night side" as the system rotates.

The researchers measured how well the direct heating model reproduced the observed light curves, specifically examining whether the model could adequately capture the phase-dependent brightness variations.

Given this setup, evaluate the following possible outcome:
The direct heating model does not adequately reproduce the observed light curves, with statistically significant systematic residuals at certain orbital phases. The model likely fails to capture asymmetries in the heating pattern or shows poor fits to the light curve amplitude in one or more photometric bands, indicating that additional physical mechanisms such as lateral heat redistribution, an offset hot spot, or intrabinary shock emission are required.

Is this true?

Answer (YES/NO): YES